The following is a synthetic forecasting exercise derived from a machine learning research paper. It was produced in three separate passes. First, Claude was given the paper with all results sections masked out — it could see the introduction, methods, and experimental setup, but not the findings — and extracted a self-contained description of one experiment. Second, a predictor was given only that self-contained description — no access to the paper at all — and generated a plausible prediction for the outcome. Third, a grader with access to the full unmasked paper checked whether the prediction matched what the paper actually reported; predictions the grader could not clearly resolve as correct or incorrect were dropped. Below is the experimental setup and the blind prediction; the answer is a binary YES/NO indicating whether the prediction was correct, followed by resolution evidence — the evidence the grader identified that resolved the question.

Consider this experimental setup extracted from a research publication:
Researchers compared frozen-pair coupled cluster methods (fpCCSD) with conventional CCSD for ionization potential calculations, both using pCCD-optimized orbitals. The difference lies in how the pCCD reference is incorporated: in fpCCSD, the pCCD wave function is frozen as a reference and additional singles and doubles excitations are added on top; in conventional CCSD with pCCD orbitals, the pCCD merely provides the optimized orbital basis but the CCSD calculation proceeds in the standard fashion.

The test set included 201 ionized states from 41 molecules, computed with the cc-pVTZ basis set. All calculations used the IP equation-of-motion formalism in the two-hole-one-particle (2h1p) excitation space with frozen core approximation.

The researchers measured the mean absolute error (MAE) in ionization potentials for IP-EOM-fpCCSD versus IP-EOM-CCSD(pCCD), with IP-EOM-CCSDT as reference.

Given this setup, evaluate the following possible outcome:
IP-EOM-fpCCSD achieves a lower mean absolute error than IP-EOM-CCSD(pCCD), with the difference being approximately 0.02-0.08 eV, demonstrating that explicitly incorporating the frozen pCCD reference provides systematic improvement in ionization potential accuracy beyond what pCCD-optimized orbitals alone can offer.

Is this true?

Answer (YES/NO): NO